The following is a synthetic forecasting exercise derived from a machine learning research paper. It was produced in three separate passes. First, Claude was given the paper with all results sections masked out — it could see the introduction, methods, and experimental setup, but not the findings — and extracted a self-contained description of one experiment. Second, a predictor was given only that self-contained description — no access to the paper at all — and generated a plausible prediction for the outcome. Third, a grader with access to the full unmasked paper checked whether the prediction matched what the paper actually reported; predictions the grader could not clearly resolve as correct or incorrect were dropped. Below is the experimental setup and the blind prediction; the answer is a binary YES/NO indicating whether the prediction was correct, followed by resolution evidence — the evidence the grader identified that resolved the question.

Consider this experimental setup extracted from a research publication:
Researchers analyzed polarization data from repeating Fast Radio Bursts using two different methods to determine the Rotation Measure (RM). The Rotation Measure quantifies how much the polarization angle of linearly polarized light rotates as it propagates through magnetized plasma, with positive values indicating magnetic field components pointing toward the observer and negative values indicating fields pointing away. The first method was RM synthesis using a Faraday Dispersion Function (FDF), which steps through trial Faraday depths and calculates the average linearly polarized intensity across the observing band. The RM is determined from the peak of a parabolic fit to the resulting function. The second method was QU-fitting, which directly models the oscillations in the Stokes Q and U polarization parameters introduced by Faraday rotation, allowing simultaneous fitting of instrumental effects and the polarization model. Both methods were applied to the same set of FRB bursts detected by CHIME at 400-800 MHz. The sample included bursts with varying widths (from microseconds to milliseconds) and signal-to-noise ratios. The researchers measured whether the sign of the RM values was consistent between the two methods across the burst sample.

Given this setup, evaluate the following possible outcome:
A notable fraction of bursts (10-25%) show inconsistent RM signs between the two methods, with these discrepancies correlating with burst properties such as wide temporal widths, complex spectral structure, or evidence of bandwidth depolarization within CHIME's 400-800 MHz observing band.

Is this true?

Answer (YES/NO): NO